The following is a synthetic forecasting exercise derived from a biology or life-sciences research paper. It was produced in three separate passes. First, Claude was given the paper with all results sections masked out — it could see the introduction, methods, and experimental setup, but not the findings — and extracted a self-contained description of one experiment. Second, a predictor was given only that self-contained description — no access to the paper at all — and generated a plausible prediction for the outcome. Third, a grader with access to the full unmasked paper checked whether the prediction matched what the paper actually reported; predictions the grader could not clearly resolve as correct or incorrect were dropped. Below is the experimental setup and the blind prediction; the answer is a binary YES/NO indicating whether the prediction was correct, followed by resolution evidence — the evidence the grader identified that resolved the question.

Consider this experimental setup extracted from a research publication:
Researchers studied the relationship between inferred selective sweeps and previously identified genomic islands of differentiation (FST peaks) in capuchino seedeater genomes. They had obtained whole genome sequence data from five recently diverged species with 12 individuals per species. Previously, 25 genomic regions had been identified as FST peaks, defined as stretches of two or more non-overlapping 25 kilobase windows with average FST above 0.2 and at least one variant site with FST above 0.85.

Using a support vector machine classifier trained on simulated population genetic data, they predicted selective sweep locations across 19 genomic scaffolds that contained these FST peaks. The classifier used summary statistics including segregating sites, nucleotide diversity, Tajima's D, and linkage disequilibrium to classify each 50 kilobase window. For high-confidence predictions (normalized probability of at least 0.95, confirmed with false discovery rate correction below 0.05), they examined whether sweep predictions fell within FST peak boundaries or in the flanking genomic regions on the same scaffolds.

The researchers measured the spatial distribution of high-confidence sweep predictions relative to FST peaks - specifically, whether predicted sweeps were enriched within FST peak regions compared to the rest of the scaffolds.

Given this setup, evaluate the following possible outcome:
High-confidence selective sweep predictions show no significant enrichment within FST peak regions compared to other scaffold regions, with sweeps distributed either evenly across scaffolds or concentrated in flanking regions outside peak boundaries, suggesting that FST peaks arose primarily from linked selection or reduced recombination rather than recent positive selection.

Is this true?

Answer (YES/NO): NO